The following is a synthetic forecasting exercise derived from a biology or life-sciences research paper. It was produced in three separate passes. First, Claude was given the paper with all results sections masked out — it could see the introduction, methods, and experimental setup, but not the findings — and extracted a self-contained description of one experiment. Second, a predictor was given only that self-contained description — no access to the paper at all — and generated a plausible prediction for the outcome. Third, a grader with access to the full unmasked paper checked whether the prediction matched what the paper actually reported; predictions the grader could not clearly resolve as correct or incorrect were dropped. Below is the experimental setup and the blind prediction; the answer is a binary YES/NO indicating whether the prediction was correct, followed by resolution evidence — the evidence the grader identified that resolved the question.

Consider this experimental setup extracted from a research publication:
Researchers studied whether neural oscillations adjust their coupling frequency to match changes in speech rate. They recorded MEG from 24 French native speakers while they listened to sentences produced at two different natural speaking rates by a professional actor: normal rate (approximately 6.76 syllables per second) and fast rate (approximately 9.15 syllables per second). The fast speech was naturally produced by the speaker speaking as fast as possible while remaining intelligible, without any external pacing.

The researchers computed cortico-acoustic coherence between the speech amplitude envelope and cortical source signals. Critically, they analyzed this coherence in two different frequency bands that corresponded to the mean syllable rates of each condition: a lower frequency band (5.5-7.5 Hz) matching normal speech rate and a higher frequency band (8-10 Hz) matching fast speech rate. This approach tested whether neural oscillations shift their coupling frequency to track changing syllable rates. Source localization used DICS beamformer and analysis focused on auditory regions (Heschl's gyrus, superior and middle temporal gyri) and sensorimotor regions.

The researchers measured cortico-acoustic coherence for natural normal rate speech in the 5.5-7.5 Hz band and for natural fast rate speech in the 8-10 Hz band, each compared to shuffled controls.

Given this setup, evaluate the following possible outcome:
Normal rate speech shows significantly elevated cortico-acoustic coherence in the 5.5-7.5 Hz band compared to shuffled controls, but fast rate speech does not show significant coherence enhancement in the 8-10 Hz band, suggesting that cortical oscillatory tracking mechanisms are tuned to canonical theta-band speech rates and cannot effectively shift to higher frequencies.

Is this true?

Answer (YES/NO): NO